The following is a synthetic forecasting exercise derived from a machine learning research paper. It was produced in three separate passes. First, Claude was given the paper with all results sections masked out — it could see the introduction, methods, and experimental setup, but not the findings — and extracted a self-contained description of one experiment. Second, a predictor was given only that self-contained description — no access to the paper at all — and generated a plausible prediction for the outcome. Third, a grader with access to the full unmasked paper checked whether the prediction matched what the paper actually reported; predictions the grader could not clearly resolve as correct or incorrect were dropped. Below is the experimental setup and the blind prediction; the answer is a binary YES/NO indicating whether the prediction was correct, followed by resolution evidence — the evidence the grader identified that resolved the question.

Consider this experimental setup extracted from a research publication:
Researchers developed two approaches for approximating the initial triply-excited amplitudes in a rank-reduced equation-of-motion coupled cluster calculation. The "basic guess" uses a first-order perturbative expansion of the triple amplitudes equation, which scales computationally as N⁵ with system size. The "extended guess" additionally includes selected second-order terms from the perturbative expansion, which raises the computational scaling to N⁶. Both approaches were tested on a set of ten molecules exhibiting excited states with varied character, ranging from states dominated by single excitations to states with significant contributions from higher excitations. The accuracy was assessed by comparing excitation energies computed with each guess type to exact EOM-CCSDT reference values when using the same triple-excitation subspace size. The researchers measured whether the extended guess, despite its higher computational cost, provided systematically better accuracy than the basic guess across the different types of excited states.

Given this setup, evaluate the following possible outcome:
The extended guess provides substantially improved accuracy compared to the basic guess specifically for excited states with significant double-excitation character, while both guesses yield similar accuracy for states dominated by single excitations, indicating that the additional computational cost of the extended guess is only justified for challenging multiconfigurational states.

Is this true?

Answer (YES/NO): NO